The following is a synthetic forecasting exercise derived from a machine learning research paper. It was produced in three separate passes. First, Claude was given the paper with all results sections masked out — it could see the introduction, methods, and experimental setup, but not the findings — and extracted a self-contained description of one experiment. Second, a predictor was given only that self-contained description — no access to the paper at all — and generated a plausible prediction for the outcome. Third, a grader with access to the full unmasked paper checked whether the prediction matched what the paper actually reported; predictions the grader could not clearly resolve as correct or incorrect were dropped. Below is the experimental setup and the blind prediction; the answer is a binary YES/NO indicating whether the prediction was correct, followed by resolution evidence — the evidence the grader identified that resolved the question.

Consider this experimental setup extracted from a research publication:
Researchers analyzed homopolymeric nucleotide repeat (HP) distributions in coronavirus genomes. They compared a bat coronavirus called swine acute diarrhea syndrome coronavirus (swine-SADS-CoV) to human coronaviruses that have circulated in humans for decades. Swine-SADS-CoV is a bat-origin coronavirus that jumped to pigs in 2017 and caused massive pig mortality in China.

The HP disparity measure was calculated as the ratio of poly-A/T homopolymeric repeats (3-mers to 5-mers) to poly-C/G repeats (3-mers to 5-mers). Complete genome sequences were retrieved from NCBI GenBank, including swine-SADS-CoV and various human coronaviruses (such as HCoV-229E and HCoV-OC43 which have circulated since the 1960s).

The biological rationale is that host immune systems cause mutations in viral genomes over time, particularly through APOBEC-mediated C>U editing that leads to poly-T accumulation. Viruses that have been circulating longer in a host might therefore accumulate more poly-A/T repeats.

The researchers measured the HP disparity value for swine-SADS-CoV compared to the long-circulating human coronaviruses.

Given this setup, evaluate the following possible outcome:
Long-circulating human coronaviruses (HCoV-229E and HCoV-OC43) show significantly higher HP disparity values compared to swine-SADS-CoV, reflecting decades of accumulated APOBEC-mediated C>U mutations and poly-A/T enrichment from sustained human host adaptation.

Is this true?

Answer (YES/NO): YES